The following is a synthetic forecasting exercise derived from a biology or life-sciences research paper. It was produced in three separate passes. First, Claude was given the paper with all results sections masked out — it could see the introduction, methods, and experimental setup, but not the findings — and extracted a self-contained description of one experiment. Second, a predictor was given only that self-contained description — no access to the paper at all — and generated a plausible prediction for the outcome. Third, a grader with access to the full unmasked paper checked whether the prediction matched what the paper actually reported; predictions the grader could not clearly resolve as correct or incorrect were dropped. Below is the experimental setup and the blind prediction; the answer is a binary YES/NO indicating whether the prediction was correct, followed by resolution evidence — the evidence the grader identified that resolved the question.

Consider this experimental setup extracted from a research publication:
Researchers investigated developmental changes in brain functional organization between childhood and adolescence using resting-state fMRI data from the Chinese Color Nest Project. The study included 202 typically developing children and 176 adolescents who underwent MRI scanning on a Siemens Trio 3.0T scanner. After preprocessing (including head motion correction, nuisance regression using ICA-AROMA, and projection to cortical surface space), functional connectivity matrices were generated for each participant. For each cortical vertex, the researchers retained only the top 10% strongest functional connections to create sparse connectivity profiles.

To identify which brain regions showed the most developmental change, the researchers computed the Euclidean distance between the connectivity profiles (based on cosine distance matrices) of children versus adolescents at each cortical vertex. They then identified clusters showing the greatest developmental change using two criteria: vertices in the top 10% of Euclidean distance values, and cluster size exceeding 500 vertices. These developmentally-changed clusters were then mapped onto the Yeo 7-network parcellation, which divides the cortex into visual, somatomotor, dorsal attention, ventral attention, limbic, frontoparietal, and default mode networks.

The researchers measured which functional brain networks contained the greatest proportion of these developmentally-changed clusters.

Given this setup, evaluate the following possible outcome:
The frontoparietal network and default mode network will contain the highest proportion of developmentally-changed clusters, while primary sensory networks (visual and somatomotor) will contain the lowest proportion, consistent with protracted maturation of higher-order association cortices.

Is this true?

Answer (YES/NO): NO